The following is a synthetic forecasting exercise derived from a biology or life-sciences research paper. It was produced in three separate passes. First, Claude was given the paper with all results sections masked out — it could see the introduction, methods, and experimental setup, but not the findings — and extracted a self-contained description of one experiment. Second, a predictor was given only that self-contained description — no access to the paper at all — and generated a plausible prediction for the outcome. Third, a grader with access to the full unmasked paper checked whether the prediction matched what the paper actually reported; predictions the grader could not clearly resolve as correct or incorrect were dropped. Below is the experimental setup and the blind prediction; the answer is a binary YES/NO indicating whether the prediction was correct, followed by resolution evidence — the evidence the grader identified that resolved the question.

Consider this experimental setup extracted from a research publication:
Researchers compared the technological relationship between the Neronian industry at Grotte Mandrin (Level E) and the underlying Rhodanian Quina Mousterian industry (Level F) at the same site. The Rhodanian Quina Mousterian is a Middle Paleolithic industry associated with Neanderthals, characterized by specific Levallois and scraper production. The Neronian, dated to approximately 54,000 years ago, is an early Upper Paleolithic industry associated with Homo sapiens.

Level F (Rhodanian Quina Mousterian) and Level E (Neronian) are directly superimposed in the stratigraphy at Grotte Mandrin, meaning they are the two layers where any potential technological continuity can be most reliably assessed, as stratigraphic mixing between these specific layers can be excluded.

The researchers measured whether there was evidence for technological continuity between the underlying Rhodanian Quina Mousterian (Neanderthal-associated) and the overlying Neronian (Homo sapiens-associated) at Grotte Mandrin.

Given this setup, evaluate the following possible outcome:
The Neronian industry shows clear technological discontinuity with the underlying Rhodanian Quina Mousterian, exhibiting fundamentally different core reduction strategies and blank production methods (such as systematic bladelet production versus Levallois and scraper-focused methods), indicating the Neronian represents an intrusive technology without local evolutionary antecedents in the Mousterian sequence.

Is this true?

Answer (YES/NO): NO